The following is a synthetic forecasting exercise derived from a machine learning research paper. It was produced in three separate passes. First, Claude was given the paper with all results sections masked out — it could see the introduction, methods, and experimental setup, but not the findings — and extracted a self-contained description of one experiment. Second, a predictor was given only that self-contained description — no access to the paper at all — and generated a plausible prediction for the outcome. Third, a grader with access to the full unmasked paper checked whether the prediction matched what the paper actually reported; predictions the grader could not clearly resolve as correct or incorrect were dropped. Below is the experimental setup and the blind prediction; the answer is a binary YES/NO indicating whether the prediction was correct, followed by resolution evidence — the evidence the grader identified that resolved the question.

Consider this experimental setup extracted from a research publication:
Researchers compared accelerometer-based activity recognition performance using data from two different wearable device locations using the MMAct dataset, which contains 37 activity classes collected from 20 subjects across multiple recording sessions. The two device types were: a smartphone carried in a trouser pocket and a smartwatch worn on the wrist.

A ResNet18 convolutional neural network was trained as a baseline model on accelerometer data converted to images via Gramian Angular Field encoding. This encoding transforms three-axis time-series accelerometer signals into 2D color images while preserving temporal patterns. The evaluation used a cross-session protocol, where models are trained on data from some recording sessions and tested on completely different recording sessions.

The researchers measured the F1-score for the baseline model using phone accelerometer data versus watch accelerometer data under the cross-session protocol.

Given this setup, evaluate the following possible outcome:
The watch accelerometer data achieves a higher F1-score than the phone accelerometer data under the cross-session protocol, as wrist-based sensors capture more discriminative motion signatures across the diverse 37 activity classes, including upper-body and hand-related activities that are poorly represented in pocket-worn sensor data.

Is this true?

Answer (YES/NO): NO